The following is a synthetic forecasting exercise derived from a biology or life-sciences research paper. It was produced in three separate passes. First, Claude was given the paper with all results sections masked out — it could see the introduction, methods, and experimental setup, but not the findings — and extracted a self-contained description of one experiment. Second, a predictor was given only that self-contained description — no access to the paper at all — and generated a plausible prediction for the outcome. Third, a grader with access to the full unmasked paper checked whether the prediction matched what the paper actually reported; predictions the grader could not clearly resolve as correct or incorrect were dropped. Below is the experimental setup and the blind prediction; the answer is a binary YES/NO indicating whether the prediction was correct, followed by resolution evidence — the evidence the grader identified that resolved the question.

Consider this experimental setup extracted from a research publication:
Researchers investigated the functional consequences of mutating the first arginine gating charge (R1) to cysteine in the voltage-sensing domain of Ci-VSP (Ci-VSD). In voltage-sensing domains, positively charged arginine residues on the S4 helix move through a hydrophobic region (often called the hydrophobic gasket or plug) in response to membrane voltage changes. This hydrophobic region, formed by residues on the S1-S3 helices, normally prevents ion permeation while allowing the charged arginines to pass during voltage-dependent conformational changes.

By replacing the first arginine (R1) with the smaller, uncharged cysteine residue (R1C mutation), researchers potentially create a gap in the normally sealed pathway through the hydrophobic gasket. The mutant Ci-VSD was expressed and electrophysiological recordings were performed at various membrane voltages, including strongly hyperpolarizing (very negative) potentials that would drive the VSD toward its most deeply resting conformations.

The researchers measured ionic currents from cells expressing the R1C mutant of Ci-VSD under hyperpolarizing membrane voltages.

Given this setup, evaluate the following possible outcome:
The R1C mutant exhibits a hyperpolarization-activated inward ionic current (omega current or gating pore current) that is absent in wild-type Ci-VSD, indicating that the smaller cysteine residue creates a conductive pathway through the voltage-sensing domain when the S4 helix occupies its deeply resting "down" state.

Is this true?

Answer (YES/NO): YES